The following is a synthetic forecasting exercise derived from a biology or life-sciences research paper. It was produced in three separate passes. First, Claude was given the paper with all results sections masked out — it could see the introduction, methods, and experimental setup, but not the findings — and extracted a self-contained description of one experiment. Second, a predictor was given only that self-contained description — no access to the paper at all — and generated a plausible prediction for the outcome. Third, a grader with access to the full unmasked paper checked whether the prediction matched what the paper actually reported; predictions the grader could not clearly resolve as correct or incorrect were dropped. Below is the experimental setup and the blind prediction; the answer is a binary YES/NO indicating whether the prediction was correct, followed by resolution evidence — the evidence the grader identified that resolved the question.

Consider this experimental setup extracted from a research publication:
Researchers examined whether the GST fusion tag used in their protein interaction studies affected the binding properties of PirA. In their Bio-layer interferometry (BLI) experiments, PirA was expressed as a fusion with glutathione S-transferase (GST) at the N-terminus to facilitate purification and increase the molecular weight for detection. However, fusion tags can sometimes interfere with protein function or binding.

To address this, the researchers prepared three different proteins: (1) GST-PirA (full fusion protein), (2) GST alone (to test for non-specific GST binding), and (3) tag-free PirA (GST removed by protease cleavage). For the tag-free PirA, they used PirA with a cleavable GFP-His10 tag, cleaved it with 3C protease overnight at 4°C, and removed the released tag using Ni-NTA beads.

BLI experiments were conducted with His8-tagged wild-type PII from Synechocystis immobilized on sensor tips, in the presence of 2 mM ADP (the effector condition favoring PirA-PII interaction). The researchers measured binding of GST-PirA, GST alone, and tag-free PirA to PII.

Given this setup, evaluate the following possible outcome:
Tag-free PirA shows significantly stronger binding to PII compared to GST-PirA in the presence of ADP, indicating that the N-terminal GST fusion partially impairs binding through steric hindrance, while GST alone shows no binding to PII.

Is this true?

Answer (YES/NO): NO